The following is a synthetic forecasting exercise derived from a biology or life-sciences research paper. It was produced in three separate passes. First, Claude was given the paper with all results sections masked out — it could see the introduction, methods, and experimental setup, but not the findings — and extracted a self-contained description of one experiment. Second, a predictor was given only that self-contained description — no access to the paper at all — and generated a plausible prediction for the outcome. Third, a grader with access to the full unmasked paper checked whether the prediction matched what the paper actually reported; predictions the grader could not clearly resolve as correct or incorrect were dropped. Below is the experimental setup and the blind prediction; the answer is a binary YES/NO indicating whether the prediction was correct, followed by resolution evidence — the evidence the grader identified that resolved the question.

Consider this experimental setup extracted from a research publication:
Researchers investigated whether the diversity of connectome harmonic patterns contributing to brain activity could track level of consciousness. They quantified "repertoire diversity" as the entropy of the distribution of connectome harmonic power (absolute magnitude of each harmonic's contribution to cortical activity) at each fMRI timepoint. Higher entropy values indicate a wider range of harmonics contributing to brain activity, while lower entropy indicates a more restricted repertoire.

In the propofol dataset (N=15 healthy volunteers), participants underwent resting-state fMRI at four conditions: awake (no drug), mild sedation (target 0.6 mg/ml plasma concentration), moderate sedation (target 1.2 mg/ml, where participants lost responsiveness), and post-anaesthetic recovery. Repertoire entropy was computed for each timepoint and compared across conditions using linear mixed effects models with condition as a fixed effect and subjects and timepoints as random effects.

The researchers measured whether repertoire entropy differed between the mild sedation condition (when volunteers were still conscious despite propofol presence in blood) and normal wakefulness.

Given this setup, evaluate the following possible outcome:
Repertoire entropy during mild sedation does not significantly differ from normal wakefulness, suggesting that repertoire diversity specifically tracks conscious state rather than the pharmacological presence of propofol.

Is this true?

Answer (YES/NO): YES